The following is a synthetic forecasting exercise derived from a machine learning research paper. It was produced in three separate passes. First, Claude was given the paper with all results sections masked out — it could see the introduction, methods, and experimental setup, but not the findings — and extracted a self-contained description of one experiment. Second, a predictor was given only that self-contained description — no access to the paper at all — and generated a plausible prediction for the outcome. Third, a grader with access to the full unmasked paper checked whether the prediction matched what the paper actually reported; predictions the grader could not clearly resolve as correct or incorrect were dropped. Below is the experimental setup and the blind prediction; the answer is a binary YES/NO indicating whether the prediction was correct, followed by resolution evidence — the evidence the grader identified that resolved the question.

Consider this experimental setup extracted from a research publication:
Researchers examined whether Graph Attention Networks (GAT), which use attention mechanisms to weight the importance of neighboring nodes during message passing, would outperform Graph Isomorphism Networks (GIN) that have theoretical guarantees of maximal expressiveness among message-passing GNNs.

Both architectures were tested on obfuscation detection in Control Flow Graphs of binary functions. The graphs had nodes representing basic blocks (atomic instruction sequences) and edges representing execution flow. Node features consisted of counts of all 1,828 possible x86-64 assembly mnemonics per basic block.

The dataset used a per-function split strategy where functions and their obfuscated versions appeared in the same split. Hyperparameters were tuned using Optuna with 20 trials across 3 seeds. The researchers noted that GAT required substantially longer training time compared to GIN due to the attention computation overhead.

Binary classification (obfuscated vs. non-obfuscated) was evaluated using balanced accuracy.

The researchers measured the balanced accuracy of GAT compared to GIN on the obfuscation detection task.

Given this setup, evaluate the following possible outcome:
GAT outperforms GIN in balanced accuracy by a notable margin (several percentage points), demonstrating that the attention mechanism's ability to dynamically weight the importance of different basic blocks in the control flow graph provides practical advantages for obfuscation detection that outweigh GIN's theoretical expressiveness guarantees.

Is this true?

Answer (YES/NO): NO